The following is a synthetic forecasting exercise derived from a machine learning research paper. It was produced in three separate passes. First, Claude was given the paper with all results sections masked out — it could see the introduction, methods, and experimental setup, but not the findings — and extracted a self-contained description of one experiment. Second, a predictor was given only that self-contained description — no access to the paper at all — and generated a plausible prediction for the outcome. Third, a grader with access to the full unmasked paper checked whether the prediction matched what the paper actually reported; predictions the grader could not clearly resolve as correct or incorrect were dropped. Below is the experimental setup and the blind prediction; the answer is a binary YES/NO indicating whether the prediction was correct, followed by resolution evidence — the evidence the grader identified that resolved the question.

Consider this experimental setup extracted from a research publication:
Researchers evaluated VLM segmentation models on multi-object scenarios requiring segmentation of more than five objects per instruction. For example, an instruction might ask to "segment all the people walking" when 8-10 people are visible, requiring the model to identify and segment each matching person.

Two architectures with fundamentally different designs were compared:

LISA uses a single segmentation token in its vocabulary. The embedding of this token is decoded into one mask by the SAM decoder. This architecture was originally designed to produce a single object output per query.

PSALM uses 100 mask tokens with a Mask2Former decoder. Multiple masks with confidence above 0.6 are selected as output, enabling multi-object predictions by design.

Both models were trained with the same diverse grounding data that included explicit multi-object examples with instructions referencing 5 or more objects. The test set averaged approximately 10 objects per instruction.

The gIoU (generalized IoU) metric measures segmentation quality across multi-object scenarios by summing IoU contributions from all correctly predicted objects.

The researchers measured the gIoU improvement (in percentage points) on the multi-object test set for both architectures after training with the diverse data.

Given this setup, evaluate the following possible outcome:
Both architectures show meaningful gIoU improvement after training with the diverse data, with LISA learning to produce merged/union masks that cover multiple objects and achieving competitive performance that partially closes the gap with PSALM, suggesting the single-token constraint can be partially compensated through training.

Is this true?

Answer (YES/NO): NO